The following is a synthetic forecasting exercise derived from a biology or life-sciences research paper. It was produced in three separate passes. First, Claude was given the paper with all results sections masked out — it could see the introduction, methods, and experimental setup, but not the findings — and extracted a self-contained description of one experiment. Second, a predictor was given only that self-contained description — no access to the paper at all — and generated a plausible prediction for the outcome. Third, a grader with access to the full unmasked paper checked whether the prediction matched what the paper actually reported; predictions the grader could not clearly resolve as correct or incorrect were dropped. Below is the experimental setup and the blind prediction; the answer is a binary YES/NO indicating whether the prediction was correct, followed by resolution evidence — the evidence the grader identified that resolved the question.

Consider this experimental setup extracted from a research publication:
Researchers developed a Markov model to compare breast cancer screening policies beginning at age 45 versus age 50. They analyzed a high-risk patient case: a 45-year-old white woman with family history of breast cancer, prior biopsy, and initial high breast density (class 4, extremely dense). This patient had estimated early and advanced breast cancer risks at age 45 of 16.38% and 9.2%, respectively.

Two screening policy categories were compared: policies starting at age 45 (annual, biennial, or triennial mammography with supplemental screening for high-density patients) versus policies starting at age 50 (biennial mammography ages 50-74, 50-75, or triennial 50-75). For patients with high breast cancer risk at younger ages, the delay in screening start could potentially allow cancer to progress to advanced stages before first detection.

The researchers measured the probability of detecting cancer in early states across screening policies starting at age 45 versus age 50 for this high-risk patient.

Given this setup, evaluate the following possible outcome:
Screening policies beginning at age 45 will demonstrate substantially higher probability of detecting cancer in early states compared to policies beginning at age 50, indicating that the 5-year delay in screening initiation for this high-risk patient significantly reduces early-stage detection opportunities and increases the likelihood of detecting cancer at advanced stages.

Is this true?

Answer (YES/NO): YES